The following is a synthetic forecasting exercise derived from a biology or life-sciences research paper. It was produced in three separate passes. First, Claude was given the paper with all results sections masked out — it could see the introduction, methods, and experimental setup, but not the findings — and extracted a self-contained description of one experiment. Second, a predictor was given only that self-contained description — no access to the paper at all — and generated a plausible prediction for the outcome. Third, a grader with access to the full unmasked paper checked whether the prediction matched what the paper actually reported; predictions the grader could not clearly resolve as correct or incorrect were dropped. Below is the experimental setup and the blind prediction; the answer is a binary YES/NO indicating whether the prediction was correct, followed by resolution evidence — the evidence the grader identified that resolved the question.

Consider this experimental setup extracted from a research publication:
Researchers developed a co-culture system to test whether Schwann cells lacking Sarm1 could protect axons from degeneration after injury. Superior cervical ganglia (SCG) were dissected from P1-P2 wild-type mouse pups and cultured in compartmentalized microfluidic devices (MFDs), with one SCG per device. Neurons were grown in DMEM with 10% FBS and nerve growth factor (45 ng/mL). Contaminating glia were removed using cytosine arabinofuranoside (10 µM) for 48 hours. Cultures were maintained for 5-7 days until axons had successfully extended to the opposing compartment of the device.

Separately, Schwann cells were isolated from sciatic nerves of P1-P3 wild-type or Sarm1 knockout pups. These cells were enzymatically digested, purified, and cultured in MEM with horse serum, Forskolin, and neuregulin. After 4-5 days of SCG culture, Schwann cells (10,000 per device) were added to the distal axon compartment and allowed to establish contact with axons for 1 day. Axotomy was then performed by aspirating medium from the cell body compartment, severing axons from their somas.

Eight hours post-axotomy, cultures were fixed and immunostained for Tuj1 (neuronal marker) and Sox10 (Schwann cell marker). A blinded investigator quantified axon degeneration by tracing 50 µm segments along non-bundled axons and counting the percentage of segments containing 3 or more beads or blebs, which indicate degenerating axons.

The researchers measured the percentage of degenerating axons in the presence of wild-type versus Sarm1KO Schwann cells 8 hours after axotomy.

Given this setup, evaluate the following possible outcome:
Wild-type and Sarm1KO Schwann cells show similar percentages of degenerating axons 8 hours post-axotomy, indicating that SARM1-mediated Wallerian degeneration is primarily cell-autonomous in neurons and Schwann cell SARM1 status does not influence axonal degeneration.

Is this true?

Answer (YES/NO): NO